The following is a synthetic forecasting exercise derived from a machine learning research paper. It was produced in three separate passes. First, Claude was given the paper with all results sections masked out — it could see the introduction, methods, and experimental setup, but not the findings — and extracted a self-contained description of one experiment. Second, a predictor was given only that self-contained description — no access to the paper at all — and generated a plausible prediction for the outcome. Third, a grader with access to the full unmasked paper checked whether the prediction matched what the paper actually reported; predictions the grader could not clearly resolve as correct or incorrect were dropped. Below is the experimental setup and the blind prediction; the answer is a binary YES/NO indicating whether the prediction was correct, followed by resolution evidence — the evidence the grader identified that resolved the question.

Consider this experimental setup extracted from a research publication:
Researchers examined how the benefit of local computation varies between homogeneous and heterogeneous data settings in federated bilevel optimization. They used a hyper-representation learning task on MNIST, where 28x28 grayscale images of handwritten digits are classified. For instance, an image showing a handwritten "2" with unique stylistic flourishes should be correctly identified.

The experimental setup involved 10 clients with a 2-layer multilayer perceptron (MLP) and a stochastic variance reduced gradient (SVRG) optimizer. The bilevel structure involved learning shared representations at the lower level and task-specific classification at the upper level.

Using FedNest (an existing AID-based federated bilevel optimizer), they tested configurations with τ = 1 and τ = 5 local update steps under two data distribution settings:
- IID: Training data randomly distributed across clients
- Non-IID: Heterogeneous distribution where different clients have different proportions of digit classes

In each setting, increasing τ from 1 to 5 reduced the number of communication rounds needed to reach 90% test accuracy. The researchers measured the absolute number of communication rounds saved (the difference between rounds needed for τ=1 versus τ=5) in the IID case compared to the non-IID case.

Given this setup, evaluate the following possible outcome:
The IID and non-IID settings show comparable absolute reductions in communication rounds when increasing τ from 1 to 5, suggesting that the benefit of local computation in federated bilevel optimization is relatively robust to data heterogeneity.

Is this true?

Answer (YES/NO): NO